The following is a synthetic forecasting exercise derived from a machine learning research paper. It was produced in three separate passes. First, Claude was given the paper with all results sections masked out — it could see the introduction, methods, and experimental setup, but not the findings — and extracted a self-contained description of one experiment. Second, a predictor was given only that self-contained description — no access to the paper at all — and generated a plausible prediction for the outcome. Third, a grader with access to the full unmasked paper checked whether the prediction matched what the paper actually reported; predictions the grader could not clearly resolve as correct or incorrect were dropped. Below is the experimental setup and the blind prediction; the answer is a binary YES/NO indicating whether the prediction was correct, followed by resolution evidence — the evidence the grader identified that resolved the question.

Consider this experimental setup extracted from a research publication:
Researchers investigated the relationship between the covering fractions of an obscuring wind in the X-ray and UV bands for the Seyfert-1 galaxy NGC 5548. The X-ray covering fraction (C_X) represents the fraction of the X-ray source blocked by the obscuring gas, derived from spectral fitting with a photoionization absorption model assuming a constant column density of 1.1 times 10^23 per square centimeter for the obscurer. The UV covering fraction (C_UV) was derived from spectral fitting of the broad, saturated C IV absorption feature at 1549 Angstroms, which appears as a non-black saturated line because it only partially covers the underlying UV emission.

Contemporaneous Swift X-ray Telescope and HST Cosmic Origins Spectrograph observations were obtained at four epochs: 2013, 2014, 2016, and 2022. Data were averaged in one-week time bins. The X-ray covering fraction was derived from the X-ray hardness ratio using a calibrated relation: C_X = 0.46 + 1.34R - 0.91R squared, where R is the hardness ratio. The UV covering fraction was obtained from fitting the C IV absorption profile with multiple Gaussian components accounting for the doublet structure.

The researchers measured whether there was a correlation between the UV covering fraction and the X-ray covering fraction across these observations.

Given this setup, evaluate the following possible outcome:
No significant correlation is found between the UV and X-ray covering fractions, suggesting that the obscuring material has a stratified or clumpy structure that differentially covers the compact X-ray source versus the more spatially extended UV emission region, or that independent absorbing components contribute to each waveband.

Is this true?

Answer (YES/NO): NO